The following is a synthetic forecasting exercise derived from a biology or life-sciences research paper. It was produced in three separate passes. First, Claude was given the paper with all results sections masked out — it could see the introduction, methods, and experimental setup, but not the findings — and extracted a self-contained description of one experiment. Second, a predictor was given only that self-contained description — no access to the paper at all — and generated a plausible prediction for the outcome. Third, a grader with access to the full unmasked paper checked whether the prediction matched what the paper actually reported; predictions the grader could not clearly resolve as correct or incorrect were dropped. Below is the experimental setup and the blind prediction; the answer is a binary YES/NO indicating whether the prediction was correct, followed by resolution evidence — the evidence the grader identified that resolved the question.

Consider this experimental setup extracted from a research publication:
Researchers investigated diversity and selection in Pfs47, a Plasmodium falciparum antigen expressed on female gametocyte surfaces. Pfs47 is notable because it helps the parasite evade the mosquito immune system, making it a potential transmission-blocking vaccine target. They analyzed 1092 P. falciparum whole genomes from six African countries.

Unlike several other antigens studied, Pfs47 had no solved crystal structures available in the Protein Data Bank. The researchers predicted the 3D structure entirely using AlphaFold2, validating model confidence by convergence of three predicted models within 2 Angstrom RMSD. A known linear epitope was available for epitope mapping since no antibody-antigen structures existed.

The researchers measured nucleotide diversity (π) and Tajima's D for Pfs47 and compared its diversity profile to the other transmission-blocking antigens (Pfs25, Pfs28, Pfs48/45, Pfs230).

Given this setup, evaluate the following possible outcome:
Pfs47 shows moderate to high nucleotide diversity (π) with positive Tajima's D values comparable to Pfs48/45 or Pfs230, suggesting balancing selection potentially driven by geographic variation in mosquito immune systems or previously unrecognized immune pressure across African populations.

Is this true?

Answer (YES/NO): NO